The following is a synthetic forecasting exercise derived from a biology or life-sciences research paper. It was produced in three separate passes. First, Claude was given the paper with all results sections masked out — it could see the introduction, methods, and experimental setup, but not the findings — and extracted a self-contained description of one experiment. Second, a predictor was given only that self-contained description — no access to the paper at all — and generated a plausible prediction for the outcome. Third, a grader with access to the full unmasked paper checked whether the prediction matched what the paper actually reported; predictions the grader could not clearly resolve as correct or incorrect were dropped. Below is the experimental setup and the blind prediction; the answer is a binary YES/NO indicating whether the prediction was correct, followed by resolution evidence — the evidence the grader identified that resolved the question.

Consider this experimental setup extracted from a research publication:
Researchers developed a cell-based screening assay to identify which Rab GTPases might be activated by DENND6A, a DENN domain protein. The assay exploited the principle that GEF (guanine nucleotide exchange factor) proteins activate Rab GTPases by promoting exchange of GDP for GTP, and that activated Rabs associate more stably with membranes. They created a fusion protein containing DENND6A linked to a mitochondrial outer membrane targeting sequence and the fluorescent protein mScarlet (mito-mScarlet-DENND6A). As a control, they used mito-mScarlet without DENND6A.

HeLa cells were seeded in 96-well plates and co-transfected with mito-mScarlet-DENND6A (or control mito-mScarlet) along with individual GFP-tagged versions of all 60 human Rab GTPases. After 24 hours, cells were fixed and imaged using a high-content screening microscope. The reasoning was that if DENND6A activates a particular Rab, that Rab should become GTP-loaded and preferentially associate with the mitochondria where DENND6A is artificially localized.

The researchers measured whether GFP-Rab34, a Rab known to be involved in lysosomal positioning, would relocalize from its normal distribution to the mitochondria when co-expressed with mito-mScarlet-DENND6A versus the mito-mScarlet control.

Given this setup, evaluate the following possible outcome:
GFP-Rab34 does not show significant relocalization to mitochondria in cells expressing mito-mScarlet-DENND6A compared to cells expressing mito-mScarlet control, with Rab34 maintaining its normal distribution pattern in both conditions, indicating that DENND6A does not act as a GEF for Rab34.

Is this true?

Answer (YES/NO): NO